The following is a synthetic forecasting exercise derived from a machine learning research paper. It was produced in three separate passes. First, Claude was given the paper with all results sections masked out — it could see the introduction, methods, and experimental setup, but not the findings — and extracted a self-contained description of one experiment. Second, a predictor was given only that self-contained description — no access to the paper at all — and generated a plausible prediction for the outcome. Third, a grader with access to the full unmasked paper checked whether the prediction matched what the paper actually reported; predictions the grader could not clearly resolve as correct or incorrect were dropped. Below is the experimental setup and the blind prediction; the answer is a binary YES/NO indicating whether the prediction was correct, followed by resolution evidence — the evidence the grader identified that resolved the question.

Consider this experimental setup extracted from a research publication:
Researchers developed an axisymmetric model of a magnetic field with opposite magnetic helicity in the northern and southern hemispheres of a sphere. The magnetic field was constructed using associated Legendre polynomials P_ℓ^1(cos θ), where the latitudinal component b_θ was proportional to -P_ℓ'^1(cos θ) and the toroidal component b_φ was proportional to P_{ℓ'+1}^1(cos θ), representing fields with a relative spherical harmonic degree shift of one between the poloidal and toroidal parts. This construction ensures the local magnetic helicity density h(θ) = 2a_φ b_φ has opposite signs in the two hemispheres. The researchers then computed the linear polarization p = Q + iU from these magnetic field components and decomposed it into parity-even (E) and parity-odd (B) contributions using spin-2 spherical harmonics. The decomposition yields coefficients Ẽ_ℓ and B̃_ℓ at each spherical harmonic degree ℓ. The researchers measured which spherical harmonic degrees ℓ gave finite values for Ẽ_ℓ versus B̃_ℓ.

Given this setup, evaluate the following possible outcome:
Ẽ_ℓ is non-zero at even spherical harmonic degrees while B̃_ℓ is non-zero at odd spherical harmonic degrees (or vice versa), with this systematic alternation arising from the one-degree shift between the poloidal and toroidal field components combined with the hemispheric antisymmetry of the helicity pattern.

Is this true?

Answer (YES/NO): YES